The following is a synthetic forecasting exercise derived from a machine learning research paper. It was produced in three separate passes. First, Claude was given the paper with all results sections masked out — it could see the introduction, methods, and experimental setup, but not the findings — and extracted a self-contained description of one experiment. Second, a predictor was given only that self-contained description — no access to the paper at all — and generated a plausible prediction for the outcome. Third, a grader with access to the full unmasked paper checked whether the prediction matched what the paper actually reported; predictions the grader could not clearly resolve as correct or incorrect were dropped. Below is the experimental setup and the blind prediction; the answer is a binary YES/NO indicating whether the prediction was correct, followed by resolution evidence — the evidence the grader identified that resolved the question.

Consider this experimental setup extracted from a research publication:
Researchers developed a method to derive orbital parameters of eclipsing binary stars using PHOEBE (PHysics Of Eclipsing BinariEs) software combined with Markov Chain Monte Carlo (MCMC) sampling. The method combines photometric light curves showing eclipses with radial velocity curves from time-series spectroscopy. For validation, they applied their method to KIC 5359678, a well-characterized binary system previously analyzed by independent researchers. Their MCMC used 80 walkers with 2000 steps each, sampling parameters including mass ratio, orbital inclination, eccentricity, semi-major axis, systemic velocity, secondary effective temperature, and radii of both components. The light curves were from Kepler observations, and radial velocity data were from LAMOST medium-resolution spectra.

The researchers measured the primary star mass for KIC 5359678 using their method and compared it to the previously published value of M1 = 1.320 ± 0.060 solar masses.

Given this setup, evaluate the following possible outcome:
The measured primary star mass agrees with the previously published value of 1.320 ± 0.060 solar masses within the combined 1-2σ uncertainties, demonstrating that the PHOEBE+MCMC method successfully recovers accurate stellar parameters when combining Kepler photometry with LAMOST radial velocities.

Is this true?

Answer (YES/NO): YES